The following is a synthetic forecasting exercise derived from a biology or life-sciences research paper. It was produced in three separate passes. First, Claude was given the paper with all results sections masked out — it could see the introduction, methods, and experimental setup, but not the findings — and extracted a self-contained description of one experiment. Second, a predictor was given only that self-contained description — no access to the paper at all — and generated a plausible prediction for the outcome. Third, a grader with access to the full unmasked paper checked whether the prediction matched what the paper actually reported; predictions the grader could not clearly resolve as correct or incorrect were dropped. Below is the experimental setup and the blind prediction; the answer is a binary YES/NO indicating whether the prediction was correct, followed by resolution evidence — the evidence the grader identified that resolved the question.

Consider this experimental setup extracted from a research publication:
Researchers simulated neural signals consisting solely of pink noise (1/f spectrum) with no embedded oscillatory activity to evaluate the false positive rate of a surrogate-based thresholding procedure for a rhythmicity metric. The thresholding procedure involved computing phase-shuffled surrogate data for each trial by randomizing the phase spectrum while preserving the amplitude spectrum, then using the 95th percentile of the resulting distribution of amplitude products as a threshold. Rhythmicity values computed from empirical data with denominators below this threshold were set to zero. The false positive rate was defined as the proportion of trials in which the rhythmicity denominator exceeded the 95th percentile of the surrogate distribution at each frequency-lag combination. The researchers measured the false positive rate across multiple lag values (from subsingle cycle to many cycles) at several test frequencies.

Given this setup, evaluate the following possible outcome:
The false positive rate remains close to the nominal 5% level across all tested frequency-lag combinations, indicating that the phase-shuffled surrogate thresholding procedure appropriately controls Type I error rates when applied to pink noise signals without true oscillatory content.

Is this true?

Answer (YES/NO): NO